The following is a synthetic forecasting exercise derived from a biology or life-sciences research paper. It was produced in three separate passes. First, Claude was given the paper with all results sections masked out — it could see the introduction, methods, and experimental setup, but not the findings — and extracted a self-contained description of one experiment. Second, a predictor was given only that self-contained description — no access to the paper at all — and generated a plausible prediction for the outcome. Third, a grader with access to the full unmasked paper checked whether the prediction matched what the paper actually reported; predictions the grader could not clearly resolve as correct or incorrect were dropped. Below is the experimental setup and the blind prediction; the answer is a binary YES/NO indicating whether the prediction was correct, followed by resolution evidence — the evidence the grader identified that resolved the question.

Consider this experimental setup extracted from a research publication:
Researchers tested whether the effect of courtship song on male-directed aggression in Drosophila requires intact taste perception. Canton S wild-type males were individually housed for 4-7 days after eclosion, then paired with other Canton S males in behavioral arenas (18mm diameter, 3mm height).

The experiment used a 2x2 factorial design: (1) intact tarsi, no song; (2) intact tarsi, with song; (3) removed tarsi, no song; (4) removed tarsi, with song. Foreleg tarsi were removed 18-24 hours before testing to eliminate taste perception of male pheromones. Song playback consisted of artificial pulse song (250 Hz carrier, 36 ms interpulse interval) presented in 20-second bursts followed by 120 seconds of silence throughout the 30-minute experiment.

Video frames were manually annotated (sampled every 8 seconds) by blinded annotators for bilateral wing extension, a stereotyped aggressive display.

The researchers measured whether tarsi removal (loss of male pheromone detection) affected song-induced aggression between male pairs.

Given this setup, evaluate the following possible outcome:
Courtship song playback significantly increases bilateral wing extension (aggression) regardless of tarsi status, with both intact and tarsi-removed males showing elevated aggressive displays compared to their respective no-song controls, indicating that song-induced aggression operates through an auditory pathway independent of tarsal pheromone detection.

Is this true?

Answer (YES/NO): YES